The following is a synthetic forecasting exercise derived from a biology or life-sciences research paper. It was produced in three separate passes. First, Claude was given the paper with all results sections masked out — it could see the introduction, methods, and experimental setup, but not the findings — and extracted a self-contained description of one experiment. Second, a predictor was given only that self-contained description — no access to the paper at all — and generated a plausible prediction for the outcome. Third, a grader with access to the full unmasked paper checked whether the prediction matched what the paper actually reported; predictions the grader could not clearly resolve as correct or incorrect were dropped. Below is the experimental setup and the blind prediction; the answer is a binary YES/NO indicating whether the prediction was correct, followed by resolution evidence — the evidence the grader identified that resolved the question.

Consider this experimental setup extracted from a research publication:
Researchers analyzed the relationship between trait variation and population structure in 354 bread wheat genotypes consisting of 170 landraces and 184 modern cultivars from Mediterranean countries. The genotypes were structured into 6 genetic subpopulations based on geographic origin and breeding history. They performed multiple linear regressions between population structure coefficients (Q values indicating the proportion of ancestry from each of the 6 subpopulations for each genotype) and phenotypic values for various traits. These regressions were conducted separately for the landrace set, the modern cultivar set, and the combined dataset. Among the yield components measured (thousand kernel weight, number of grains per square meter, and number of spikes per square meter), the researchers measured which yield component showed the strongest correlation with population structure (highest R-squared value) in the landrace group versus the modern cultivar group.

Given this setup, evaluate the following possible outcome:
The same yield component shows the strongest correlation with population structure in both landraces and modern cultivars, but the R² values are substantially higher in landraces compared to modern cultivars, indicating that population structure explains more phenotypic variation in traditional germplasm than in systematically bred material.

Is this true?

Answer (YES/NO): NO